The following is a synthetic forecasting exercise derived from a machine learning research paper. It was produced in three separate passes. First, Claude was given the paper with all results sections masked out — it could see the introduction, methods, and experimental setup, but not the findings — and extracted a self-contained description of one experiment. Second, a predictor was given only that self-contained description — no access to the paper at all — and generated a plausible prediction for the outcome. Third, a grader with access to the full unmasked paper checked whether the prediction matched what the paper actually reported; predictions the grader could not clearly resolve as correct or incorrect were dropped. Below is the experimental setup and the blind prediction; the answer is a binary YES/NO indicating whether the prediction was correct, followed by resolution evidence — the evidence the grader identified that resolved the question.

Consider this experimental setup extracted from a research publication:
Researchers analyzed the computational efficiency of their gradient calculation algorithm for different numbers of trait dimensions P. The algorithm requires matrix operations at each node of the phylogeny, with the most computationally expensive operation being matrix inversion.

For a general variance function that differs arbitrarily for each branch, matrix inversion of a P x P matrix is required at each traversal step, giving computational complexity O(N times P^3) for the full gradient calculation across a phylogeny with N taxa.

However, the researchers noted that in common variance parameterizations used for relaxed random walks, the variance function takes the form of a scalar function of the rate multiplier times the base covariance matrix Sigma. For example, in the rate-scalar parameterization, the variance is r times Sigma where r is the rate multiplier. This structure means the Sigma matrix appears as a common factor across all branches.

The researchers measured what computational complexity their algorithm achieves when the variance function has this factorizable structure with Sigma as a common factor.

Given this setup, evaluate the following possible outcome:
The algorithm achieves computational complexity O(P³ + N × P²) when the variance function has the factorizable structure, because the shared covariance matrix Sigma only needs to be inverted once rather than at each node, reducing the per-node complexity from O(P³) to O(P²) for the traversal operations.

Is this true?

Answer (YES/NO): NO